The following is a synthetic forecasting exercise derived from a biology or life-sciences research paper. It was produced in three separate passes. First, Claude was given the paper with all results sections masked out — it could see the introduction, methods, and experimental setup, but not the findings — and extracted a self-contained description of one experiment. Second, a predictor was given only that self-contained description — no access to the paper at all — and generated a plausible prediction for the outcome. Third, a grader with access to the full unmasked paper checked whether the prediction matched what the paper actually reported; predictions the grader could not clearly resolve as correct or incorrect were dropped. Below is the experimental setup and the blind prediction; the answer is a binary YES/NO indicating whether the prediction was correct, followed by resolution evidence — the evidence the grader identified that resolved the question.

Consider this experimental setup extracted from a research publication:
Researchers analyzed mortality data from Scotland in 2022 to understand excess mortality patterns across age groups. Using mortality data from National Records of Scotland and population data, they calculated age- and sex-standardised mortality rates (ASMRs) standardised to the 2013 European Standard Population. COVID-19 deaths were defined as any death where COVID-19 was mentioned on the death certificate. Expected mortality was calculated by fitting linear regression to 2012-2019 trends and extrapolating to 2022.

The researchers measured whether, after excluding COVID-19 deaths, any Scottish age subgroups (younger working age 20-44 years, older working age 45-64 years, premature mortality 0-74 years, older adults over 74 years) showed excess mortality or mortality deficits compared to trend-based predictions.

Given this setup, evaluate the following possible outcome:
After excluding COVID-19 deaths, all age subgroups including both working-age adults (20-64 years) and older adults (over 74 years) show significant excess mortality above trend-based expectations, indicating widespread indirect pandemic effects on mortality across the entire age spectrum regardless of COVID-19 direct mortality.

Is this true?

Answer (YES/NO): NO